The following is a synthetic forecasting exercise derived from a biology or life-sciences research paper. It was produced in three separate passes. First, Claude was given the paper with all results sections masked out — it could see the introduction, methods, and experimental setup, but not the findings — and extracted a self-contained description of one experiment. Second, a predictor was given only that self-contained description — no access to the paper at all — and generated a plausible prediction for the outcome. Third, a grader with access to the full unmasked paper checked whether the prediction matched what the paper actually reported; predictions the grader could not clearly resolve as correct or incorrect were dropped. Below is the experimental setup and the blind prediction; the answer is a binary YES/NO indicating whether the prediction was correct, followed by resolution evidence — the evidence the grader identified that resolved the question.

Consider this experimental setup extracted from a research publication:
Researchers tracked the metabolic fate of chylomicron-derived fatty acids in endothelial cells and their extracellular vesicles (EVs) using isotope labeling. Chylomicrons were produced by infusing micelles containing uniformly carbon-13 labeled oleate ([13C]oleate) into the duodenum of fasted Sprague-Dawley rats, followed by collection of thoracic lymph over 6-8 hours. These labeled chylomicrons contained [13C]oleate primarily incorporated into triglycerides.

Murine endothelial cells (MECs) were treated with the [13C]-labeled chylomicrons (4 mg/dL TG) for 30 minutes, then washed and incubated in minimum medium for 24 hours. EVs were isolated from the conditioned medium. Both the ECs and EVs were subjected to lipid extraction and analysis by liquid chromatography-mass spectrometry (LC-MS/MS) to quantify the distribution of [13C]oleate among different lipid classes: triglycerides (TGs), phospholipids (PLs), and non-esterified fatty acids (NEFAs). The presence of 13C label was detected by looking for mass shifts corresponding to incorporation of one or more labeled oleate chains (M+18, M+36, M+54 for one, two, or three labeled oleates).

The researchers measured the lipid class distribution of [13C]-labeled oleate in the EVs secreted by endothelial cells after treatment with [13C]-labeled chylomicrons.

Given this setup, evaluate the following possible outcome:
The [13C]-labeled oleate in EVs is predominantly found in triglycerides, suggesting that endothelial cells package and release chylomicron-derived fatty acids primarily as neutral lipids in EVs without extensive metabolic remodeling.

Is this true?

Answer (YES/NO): NO